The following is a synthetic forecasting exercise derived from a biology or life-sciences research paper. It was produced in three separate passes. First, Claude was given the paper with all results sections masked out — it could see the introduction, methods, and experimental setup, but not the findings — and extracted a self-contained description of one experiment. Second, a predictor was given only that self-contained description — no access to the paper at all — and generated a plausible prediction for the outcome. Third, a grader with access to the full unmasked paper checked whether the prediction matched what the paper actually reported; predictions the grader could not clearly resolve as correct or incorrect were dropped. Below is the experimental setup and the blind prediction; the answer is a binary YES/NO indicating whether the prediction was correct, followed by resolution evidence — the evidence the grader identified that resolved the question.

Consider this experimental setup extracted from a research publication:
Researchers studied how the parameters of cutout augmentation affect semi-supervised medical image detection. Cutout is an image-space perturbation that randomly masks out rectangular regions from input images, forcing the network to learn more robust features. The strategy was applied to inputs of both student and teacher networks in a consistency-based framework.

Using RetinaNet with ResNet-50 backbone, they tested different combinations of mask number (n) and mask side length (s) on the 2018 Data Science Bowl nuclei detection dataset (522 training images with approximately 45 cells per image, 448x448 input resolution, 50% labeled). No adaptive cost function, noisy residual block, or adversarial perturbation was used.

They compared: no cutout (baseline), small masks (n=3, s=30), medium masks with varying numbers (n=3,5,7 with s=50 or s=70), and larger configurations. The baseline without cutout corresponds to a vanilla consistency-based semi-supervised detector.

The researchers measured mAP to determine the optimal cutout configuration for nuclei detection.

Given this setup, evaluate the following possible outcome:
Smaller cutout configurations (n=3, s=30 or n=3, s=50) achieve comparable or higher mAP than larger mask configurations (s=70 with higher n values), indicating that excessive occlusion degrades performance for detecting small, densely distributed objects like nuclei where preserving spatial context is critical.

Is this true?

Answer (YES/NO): NO